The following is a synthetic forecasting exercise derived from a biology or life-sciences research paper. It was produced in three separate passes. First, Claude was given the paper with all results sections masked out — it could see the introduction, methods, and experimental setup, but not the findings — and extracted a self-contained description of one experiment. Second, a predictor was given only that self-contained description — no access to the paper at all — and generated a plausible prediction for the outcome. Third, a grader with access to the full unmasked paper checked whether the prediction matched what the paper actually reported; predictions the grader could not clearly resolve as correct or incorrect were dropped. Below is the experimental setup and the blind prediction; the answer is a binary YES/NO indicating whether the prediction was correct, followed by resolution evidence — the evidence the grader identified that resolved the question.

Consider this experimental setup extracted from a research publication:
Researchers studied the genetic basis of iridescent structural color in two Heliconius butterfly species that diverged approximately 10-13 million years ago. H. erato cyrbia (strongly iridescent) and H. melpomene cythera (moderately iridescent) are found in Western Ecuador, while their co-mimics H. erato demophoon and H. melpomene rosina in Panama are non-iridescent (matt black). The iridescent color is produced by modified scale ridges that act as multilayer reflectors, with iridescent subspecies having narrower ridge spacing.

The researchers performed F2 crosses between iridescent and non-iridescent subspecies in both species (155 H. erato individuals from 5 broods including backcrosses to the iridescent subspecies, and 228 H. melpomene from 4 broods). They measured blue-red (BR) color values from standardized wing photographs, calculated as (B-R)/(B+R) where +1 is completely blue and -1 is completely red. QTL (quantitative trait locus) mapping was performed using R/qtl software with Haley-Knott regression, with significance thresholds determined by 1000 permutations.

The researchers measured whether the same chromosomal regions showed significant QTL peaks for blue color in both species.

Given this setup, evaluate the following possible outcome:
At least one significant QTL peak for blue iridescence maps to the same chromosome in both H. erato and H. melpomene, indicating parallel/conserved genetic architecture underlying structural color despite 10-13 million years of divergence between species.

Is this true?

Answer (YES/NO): NO